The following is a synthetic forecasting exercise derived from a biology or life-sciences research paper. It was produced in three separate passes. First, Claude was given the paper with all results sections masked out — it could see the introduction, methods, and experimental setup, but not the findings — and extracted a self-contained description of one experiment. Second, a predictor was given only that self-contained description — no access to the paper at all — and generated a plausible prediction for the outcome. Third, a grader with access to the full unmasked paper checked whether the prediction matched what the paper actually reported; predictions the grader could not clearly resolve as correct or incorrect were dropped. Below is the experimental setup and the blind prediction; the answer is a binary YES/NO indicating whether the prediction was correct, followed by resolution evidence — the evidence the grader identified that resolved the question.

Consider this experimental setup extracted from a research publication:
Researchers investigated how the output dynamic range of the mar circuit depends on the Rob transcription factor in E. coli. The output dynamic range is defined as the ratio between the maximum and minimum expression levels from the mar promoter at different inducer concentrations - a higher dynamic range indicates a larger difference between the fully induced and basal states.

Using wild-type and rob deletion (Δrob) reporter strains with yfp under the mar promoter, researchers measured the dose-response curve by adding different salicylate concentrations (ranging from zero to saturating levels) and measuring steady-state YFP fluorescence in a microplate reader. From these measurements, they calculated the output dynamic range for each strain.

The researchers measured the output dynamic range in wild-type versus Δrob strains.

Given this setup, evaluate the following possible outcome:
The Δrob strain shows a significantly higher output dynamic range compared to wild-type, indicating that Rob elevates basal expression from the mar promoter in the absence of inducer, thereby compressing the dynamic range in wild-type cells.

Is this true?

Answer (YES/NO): NO